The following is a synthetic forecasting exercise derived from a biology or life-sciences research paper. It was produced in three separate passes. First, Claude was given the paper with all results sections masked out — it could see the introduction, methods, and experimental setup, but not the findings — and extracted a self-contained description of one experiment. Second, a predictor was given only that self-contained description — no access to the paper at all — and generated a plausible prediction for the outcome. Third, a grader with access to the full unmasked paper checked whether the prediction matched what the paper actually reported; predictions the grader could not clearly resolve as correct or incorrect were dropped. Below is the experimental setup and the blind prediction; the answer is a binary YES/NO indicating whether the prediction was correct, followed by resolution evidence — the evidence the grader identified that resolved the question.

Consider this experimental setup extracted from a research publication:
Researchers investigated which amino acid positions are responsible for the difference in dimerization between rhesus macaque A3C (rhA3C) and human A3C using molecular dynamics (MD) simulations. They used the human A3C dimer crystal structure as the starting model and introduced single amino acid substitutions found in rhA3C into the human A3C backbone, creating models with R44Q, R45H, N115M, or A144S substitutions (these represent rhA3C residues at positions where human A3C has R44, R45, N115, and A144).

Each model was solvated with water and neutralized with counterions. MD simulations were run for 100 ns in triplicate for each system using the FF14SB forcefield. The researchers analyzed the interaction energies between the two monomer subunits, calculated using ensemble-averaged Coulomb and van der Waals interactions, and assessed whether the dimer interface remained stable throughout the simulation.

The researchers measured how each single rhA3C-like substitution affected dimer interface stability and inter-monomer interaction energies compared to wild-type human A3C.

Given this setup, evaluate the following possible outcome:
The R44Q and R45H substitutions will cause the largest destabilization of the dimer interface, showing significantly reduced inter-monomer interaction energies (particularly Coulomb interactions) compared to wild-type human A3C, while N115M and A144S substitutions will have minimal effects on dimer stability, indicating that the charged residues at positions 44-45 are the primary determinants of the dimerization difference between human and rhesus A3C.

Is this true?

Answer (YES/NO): NO